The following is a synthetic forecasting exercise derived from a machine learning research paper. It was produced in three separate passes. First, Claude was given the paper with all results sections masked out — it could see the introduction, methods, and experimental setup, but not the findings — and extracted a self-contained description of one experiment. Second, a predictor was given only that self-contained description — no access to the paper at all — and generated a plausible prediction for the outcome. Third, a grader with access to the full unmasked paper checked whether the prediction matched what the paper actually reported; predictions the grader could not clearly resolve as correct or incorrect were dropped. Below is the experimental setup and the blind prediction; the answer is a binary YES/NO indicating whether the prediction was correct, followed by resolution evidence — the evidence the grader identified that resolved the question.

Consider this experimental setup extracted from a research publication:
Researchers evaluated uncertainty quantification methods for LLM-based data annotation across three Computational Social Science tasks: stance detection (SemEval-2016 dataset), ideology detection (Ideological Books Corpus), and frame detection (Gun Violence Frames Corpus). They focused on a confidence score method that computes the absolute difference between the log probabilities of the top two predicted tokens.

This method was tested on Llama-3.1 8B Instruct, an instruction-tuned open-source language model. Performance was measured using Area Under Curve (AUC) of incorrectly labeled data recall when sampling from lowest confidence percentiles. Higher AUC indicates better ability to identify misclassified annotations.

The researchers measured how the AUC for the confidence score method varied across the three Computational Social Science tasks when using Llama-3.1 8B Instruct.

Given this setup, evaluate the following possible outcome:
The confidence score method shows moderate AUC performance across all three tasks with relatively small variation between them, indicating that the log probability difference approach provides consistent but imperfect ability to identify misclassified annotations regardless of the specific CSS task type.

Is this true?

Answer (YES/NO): YES